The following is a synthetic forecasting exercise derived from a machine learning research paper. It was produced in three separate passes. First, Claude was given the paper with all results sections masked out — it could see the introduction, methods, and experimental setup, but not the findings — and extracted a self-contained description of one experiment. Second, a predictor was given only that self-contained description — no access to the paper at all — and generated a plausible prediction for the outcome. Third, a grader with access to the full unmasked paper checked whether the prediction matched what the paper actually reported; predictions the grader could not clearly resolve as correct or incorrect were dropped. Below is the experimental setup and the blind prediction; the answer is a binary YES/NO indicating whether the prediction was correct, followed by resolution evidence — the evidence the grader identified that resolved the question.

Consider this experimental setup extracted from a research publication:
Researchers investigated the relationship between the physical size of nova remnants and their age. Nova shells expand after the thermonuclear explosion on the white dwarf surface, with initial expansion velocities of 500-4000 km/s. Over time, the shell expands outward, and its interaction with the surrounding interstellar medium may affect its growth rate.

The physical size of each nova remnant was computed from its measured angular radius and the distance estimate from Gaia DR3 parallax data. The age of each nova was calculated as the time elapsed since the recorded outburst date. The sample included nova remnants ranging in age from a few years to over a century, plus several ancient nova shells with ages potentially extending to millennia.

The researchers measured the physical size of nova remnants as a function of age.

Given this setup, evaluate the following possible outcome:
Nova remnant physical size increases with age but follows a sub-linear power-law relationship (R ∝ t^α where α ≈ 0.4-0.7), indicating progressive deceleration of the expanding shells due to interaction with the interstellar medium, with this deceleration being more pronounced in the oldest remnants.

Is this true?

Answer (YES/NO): NO